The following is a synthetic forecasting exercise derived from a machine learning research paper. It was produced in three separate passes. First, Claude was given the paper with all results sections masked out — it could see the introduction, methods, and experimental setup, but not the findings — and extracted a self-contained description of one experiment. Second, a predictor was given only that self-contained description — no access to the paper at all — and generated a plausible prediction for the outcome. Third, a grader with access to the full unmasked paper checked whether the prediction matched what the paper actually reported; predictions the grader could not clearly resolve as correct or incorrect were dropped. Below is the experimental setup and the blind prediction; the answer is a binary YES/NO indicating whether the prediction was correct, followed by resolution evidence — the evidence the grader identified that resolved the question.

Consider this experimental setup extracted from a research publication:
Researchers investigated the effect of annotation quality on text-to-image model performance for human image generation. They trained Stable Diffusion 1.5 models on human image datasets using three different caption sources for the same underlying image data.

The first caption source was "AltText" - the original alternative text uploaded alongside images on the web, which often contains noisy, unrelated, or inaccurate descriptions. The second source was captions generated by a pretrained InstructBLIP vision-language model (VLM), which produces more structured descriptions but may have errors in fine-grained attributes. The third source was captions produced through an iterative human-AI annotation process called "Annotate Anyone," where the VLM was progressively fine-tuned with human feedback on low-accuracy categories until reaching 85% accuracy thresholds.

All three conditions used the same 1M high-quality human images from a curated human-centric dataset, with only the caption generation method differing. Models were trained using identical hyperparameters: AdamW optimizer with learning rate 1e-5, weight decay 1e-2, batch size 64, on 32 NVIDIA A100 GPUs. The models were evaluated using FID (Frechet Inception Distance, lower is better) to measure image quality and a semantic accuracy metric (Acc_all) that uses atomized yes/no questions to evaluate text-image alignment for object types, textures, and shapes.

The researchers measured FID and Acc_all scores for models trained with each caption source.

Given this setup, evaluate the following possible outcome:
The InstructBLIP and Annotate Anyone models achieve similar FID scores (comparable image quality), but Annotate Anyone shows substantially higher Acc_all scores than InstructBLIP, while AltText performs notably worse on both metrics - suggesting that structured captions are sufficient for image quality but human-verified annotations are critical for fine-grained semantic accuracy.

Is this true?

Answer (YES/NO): NO